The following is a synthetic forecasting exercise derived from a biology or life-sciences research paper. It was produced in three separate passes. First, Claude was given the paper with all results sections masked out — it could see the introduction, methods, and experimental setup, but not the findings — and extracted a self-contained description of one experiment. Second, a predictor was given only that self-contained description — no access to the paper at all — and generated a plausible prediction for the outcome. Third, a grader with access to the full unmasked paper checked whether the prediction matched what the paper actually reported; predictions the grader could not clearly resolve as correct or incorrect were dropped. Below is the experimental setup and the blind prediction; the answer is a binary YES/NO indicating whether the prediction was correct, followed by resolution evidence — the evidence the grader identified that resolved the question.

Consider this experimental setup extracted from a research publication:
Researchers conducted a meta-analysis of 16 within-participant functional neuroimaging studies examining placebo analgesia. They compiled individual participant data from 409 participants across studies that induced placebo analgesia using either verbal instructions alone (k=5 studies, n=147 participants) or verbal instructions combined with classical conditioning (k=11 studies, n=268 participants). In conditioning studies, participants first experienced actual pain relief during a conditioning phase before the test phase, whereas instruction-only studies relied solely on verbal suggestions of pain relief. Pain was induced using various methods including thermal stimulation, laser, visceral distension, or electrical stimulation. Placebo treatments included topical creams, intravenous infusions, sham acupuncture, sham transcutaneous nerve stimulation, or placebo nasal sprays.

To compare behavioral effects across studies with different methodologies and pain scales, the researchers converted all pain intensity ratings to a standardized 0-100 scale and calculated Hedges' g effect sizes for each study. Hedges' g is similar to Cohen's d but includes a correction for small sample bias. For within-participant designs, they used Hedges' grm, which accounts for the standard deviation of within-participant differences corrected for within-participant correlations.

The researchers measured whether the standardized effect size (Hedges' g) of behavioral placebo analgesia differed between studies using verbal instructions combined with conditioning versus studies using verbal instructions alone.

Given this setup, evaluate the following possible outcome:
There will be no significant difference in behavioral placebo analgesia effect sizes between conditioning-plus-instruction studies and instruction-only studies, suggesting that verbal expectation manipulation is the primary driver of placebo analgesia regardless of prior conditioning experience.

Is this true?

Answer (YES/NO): NO